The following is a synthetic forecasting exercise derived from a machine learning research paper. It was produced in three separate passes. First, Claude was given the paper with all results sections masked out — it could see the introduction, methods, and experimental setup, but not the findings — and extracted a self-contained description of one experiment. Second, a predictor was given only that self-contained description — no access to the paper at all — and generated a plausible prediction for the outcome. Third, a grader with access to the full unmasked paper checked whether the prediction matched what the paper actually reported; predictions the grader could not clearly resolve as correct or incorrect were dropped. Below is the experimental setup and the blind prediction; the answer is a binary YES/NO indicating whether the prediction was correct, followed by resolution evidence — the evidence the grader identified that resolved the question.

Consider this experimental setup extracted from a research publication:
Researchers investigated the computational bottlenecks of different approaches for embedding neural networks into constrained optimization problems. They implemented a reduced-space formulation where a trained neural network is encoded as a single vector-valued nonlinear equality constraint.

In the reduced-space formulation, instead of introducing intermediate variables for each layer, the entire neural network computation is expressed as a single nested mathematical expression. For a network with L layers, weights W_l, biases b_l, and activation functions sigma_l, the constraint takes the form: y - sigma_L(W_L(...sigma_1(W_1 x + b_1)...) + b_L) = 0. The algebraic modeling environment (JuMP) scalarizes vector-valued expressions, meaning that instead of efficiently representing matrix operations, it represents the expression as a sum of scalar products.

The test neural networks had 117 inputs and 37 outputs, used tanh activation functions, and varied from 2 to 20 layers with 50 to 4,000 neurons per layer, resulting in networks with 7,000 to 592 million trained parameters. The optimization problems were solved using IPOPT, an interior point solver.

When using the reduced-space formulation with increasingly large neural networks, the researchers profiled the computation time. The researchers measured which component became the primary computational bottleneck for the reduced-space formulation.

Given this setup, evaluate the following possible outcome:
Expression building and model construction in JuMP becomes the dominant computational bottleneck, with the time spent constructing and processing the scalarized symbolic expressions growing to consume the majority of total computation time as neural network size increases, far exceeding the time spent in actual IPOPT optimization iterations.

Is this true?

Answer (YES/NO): NO